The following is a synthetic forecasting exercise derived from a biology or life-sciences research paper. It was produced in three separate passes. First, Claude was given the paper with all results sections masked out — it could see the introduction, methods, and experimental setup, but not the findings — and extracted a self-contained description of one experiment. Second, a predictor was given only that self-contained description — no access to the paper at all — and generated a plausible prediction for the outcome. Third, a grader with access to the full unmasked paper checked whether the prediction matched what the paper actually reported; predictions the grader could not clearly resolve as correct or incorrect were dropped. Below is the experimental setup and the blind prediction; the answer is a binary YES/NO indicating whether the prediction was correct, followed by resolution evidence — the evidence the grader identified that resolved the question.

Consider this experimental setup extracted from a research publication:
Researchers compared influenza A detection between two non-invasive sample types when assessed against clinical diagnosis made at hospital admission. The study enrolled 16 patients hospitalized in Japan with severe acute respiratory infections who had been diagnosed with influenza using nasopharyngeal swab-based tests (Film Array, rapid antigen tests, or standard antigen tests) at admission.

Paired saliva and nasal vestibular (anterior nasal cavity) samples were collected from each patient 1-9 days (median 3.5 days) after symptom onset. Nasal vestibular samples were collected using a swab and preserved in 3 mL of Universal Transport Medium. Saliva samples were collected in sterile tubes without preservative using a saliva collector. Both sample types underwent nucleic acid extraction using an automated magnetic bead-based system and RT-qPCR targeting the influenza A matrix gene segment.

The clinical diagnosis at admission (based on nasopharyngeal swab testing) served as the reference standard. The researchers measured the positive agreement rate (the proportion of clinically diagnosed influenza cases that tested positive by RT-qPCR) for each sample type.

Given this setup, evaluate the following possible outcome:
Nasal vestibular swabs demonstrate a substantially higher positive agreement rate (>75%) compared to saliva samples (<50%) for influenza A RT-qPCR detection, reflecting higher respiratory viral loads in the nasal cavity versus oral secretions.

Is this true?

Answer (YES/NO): NO